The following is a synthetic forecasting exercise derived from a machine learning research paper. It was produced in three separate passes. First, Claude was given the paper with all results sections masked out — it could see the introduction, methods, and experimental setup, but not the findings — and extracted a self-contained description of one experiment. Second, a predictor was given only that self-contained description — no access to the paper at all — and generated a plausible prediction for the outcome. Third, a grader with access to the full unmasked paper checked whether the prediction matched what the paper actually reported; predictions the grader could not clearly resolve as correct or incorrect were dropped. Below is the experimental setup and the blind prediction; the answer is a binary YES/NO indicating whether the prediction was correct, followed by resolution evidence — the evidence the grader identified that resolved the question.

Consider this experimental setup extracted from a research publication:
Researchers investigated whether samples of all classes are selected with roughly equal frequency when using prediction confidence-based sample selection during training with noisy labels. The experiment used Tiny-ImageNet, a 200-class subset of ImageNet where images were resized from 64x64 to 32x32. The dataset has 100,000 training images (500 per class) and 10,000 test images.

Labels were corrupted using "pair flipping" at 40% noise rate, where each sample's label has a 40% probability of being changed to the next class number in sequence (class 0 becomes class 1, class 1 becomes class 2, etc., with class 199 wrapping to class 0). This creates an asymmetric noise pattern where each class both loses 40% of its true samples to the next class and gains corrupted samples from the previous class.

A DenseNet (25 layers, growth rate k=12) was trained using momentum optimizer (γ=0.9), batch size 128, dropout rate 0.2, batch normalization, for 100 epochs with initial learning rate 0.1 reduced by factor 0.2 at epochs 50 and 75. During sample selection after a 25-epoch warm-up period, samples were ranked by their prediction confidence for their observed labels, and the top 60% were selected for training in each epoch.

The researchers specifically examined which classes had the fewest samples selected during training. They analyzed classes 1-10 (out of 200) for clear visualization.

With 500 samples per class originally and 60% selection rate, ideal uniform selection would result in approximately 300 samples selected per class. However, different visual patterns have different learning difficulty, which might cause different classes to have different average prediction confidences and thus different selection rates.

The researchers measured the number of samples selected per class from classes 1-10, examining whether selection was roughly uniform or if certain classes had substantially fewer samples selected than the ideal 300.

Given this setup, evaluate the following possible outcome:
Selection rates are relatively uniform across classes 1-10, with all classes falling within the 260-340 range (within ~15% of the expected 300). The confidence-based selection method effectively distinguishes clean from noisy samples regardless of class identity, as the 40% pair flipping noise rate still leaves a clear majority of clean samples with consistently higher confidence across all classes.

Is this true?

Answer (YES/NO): NO